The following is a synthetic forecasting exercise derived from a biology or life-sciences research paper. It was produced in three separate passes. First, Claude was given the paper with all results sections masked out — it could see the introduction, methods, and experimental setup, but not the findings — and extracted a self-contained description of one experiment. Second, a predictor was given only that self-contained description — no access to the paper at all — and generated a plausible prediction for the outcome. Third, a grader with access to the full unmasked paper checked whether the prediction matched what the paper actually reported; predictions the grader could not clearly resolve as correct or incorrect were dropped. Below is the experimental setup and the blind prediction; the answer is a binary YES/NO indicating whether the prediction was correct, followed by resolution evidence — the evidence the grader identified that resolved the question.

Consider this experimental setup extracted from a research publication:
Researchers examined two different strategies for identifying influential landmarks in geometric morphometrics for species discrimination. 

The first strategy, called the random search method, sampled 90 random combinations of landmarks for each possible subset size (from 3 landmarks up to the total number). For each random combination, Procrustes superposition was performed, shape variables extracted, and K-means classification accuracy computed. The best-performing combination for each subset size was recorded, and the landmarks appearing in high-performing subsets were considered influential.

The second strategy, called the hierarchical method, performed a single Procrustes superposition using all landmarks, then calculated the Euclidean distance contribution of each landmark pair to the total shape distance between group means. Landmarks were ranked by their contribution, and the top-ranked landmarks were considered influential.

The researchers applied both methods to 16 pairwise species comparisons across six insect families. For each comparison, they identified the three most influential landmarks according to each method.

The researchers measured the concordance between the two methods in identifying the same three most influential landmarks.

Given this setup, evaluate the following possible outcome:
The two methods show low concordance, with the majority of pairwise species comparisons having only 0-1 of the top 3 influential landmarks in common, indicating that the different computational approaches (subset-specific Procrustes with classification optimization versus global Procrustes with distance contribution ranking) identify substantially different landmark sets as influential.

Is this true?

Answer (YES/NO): NO